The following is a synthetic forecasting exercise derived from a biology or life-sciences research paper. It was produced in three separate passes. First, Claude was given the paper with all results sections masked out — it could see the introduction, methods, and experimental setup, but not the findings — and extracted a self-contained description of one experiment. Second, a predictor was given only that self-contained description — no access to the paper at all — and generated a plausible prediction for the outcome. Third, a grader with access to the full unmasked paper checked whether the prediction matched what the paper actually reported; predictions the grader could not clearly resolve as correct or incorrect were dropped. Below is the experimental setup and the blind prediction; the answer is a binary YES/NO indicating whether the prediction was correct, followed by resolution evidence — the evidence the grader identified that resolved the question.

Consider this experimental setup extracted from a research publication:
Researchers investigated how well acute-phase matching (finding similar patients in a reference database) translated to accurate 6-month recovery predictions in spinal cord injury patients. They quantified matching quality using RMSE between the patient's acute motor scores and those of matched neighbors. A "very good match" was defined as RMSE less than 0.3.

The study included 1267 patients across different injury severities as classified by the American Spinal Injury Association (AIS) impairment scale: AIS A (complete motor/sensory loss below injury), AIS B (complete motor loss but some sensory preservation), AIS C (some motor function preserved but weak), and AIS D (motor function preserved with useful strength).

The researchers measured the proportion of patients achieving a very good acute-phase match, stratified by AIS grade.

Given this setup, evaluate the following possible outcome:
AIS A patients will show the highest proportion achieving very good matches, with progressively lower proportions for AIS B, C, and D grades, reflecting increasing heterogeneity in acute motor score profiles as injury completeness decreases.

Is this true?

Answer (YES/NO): YES